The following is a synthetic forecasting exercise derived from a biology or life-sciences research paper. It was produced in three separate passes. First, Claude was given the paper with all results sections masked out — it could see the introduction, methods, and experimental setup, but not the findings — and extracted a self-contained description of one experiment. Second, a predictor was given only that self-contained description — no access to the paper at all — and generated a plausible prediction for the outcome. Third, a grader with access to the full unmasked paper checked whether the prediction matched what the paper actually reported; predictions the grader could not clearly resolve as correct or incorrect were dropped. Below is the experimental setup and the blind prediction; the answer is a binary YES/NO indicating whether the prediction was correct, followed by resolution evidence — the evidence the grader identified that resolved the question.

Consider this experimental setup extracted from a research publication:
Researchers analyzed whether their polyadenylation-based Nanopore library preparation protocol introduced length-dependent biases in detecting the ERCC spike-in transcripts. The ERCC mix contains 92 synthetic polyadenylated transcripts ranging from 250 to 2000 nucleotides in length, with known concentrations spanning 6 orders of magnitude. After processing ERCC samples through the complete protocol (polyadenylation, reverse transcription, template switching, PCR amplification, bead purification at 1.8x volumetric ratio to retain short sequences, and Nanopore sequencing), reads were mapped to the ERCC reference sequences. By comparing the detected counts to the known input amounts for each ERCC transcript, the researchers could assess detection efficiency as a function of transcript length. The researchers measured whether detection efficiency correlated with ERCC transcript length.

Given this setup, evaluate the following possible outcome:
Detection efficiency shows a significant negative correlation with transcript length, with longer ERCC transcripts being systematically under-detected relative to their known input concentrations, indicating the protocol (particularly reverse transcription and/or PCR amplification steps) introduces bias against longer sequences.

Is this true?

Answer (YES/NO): NO